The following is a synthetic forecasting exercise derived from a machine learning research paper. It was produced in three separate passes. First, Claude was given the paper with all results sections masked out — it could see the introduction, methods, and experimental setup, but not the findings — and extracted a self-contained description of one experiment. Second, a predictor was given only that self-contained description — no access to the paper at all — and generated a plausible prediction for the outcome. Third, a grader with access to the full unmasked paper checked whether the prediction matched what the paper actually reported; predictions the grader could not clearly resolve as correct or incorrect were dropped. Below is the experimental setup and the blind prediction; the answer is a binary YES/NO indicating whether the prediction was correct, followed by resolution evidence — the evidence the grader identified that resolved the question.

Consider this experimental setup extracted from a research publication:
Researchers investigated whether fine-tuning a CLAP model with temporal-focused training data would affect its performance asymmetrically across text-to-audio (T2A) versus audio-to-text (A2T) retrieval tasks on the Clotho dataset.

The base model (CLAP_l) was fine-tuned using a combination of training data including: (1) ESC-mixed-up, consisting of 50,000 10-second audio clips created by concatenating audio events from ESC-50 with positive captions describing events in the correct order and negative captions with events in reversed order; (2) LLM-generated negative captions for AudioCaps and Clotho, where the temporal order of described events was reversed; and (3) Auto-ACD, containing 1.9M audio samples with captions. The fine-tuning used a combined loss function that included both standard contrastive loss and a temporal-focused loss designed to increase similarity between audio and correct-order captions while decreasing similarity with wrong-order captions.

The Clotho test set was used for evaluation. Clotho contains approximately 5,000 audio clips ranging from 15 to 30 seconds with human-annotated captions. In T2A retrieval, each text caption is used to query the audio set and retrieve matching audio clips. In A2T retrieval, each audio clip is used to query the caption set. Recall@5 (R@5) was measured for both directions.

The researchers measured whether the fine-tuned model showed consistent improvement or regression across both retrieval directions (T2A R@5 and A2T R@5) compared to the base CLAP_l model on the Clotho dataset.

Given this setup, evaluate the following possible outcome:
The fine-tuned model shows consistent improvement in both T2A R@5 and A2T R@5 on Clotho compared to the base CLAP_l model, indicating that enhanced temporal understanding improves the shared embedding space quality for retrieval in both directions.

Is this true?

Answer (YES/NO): NO